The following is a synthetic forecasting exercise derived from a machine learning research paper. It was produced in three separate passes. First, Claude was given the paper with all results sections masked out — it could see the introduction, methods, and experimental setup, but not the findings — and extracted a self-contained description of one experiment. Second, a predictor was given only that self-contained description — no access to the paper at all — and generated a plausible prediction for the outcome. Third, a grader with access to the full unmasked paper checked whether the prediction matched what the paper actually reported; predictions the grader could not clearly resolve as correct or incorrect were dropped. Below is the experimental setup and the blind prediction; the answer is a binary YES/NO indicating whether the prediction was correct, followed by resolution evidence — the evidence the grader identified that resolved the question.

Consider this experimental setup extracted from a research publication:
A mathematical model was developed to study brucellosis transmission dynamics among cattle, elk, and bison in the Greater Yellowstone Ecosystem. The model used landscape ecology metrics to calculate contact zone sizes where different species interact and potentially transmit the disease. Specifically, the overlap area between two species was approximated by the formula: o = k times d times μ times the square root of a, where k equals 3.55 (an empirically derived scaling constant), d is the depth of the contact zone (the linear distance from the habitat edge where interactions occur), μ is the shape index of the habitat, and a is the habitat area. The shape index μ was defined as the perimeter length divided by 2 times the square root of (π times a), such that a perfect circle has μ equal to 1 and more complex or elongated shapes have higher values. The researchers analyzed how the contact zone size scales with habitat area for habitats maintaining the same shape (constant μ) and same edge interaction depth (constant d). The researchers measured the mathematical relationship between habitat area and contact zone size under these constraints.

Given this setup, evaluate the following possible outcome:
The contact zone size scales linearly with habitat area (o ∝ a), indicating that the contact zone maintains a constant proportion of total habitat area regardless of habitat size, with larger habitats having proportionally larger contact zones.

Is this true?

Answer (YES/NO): NO